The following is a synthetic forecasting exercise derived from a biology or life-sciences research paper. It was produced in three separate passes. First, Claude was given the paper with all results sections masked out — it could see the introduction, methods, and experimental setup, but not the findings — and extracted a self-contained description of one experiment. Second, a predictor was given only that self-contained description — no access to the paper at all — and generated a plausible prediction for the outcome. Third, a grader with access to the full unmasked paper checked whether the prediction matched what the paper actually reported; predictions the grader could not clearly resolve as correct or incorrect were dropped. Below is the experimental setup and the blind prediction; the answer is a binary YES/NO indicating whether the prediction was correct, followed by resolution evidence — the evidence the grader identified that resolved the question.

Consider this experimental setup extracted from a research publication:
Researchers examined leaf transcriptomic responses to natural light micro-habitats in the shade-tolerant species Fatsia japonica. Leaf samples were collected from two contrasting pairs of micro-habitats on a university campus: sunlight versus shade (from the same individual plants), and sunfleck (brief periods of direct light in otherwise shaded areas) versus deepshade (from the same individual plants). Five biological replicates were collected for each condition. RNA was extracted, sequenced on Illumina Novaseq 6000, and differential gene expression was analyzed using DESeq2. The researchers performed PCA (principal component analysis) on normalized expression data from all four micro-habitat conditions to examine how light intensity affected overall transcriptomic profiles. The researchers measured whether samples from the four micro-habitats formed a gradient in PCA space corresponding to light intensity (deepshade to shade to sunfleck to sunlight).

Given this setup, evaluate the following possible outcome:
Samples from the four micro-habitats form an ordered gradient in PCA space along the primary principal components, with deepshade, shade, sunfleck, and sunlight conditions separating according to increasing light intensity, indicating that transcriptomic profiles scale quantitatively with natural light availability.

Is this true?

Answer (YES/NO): NO